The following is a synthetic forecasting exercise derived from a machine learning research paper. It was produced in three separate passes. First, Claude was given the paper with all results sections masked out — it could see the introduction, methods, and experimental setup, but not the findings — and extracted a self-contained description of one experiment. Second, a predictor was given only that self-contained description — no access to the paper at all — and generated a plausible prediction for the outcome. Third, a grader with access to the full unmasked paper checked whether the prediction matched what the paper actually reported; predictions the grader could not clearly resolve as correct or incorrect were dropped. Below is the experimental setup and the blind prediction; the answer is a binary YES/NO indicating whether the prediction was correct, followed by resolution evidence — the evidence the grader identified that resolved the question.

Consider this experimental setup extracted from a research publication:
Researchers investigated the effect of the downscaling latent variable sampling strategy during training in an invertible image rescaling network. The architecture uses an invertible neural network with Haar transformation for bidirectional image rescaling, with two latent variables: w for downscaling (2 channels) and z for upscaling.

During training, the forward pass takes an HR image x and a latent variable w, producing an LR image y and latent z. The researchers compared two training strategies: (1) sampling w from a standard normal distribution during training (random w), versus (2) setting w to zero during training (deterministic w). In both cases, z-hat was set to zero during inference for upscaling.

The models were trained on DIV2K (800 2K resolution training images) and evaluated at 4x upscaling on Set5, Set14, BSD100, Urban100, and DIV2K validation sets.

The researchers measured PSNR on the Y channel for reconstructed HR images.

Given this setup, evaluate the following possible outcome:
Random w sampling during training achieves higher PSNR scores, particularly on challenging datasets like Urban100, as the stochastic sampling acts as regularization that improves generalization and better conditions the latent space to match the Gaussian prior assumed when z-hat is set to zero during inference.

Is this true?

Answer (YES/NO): YES